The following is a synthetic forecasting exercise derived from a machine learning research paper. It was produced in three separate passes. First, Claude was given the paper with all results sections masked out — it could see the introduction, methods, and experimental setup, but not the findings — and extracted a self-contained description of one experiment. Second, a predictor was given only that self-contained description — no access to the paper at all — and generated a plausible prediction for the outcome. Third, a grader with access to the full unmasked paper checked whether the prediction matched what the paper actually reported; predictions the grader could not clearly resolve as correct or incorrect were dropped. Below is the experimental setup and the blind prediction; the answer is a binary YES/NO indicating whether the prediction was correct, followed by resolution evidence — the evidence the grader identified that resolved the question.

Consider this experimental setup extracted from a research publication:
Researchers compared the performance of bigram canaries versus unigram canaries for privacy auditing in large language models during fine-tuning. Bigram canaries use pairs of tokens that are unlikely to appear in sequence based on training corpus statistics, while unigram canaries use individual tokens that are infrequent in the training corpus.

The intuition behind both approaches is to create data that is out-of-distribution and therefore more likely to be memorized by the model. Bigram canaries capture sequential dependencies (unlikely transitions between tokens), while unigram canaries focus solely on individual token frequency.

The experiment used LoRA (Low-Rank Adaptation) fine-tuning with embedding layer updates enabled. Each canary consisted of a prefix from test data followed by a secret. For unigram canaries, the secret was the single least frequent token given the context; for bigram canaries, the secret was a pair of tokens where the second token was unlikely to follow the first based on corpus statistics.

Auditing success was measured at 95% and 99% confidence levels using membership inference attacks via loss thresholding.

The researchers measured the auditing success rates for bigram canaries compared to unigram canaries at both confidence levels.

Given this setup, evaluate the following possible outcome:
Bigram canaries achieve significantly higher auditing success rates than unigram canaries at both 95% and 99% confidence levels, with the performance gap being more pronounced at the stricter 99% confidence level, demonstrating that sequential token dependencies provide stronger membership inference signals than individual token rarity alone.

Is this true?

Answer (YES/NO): NO